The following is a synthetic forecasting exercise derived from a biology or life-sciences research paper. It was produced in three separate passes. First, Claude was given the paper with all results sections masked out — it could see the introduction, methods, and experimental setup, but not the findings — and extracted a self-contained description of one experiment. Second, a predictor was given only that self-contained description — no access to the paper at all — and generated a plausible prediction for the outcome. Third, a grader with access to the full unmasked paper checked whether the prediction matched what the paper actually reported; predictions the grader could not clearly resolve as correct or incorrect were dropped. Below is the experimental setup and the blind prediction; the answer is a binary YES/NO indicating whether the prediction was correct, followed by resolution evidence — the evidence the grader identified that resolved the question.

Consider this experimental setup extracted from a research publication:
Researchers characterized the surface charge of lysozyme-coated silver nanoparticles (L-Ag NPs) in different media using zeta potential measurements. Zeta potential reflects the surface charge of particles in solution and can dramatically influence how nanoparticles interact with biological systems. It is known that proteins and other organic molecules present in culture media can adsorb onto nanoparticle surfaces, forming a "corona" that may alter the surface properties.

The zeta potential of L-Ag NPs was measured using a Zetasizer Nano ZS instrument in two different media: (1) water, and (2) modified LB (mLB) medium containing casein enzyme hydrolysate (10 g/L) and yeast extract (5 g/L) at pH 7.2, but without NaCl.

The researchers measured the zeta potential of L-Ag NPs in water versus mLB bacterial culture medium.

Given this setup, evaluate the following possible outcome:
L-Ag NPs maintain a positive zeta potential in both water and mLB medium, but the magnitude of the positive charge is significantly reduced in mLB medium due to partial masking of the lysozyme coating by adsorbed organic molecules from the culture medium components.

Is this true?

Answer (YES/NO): NO